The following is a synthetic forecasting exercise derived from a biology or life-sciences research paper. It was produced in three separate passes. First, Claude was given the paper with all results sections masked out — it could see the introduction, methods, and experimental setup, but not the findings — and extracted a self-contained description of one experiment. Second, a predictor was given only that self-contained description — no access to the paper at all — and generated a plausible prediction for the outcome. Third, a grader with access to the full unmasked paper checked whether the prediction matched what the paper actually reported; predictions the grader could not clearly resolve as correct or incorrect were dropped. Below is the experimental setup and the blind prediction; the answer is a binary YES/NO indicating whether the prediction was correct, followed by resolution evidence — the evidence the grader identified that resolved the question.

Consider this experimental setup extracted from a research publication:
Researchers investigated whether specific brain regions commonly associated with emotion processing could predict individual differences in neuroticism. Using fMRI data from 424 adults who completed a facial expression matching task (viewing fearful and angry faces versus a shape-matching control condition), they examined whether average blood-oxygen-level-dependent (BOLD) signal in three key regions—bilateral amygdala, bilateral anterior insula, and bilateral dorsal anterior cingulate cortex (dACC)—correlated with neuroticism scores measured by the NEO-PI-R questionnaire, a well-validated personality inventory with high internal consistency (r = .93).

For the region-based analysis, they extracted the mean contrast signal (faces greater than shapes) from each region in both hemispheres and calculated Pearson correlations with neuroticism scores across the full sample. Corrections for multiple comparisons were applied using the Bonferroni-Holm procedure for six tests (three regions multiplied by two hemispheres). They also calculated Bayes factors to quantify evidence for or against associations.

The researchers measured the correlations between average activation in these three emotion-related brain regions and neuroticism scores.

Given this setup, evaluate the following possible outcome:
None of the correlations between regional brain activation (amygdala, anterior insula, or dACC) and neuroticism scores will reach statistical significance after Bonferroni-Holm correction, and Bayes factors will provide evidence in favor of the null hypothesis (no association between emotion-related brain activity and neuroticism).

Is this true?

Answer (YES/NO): YES